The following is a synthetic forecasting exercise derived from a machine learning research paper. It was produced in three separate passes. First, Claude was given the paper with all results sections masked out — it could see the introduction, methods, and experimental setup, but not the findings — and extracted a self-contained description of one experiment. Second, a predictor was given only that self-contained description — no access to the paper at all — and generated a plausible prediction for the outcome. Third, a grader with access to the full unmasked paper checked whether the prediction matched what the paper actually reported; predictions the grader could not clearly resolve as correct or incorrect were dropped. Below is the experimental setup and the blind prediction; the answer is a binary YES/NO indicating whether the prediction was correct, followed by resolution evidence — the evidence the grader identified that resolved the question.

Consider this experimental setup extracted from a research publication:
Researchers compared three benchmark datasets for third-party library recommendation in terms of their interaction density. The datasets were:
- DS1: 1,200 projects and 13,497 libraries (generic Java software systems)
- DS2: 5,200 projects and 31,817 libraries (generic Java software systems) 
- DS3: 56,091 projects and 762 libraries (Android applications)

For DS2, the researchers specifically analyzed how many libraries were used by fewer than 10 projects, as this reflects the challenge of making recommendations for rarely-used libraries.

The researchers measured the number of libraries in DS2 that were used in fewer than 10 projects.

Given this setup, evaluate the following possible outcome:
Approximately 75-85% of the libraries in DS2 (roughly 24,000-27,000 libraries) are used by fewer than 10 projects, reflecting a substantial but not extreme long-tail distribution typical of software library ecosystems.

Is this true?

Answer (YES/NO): NO